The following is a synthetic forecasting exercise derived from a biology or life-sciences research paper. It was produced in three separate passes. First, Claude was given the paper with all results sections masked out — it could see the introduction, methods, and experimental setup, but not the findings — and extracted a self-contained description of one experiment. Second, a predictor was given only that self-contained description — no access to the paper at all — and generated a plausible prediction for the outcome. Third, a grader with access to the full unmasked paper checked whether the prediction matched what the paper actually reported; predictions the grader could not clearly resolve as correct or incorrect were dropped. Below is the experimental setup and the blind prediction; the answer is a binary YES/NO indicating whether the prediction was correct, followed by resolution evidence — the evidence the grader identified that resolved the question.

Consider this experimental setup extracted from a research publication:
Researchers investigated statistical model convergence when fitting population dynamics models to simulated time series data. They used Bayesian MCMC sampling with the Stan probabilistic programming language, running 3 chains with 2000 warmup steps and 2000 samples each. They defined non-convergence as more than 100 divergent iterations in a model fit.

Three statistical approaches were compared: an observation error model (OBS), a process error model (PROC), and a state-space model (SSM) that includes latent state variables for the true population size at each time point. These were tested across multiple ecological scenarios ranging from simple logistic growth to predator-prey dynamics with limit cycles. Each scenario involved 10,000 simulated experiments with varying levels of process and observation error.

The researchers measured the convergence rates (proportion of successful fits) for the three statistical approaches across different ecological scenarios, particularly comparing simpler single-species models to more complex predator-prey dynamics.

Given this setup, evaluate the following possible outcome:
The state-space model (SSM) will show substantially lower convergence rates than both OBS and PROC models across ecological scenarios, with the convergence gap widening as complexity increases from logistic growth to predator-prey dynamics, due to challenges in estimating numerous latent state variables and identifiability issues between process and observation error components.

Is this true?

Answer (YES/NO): YES